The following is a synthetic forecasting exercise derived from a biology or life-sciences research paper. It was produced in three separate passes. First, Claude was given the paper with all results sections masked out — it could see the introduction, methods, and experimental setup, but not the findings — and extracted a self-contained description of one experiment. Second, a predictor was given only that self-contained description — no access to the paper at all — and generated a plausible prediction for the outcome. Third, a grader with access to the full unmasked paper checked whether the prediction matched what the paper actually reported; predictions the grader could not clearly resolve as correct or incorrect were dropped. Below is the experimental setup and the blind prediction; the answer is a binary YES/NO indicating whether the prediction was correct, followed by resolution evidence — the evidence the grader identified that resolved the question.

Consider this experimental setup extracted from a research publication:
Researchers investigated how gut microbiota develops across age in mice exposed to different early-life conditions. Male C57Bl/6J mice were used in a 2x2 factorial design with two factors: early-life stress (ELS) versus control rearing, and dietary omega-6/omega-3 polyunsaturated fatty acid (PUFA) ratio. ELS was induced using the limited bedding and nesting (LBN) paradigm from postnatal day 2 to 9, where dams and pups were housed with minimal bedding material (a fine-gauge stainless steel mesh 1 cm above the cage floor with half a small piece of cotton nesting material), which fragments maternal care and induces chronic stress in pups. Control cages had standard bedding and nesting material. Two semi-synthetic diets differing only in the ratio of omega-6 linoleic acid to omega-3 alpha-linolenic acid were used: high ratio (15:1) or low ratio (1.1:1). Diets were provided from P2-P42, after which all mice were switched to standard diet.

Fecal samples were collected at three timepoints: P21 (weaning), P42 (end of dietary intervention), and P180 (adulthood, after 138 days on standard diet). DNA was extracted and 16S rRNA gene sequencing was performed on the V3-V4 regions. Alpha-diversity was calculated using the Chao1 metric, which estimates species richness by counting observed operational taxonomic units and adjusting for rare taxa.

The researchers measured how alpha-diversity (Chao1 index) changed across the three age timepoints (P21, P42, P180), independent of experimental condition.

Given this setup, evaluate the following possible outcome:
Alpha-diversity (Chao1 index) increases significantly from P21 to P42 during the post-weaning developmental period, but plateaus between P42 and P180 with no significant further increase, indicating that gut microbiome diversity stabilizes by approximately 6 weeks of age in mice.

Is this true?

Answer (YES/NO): NO